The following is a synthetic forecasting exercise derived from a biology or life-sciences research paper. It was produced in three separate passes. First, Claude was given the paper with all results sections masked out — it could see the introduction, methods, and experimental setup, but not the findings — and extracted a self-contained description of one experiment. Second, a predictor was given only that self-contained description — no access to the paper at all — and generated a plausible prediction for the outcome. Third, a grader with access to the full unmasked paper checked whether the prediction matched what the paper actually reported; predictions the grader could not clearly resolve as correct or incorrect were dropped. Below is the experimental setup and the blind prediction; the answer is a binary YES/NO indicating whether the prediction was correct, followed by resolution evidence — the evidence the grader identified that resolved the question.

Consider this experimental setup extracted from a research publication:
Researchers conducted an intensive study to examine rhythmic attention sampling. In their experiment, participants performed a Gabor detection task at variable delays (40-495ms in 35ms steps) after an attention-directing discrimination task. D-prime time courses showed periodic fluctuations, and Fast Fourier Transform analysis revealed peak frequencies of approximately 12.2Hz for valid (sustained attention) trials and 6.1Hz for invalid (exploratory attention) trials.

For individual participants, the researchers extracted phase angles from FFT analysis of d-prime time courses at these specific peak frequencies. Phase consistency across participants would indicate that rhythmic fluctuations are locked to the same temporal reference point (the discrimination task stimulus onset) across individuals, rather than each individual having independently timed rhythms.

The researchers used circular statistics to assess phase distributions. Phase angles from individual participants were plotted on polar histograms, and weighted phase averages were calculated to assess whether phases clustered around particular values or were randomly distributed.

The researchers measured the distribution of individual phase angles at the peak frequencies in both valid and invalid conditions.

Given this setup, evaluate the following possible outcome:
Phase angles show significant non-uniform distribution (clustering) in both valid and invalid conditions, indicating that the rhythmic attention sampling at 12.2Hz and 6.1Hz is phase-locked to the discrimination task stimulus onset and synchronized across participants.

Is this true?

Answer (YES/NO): YES